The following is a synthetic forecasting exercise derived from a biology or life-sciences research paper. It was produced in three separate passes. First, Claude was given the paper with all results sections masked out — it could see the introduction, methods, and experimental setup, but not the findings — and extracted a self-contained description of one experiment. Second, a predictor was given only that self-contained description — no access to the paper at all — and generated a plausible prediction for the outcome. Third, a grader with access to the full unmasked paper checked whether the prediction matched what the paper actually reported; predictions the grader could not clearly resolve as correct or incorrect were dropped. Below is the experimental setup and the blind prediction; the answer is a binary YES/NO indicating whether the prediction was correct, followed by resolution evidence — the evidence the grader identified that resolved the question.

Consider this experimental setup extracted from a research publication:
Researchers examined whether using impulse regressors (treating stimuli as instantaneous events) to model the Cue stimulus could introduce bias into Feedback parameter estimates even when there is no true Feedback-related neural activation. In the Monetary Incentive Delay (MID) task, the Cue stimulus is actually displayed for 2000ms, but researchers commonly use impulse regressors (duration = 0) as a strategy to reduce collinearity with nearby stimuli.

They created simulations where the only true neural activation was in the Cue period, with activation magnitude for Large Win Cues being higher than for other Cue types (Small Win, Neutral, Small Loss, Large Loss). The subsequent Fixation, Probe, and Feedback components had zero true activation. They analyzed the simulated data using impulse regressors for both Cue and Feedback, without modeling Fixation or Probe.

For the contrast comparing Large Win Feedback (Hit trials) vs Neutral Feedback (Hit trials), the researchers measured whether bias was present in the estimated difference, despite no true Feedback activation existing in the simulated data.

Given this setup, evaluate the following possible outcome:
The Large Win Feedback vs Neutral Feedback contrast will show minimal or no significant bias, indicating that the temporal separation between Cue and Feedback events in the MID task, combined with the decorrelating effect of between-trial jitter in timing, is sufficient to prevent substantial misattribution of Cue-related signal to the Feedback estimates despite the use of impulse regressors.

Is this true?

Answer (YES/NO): NO